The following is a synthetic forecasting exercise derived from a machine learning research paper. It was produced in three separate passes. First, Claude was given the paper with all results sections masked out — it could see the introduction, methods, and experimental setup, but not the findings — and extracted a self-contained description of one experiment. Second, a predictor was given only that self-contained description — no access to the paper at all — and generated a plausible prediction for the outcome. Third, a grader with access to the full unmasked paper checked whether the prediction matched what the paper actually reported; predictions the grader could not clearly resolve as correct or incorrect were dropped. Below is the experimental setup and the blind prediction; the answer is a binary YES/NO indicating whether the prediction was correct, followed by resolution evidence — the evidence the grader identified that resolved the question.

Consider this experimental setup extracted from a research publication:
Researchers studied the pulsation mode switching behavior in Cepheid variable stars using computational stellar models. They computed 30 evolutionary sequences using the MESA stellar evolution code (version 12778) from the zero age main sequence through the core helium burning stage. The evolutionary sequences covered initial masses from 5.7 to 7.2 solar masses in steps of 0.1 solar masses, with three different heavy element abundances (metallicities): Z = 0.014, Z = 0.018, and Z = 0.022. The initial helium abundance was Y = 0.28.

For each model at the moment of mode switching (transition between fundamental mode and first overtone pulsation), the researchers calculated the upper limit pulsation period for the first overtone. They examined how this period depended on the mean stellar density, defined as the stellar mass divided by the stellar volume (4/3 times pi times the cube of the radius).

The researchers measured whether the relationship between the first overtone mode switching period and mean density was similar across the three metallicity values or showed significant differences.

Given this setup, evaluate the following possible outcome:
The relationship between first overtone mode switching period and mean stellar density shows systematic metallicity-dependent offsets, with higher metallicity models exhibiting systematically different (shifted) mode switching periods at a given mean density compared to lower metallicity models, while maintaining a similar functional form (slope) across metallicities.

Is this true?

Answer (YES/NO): NO